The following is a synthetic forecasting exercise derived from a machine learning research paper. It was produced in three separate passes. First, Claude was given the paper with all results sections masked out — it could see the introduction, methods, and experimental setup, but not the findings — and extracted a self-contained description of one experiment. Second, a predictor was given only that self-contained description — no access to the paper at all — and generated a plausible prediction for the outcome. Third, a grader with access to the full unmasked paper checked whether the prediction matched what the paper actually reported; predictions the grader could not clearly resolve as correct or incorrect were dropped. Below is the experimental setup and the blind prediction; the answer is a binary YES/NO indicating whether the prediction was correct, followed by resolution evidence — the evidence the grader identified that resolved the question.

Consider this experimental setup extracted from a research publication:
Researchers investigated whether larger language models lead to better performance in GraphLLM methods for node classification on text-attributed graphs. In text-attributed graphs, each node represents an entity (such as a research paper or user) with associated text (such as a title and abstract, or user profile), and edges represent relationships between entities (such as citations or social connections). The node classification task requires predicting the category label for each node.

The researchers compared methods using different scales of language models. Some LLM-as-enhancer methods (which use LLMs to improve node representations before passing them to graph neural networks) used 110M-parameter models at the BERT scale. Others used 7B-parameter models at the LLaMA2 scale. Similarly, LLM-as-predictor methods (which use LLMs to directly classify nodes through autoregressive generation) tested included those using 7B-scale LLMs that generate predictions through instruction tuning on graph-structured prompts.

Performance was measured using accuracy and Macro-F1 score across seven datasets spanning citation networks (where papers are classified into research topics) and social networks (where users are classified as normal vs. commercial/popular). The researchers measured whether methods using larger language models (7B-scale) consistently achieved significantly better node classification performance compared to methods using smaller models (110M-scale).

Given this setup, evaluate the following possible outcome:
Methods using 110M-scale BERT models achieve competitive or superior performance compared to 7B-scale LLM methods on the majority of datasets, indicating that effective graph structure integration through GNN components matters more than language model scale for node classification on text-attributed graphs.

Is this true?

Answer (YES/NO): NO